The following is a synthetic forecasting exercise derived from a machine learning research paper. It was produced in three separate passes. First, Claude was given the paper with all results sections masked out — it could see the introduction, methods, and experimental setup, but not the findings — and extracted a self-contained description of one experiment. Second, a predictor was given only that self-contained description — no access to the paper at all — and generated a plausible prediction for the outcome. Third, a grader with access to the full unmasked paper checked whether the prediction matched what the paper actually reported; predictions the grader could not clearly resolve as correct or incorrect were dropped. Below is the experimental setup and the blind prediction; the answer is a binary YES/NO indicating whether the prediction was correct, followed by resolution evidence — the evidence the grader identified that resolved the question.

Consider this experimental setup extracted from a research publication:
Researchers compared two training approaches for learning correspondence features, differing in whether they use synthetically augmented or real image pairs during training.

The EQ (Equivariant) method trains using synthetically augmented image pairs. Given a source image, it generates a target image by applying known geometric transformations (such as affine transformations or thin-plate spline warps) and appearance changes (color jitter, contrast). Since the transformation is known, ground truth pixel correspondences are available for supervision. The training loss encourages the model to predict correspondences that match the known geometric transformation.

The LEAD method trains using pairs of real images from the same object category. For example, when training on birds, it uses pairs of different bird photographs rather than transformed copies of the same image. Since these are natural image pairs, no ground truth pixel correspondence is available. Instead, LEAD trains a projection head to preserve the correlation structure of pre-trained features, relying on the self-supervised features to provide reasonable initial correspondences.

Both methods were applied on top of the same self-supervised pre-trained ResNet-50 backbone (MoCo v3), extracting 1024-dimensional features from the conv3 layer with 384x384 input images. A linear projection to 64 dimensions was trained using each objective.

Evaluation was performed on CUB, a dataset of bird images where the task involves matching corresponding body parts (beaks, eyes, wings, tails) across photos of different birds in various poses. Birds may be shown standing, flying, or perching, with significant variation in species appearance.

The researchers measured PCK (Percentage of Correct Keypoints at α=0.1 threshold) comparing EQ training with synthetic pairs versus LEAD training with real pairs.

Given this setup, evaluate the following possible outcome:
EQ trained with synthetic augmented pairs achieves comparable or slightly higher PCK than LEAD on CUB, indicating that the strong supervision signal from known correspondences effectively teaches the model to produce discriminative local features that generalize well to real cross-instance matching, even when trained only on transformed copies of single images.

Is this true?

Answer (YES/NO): NO